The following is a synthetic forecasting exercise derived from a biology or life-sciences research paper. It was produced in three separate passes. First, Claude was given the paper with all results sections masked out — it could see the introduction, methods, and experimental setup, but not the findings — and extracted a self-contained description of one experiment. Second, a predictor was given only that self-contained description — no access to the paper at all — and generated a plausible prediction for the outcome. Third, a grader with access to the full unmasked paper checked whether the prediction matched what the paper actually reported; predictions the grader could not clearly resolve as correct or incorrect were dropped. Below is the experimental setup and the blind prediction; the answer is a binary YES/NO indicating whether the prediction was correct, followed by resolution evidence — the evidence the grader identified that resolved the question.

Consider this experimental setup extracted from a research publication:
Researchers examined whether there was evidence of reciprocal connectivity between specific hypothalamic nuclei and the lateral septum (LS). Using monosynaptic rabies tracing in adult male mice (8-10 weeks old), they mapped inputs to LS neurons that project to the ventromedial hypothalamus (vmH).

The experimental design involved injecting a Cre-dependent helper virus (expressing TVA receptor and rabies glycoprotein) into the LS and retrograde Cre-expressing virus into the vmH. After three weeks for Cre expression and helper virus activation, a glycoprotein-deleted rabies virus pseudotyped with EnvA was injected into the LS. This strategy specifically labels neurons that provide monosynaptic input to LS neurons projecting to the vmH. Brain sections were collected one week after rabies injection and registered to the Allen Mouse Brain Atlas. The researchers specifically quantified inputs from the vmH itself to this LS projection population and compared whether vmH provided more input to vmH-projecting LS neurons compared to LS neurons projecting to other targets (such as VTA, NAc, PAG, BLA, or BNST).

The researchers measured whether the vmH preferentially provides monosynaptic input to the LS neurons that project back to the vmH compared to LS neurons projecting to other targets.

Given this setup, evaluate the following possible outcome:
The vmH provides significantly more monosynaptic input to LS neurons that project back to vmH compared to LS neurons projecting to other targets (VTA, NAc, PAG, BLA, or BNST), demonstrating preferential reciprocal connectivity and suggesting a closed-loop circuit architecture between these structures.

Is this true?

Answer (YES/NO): NO